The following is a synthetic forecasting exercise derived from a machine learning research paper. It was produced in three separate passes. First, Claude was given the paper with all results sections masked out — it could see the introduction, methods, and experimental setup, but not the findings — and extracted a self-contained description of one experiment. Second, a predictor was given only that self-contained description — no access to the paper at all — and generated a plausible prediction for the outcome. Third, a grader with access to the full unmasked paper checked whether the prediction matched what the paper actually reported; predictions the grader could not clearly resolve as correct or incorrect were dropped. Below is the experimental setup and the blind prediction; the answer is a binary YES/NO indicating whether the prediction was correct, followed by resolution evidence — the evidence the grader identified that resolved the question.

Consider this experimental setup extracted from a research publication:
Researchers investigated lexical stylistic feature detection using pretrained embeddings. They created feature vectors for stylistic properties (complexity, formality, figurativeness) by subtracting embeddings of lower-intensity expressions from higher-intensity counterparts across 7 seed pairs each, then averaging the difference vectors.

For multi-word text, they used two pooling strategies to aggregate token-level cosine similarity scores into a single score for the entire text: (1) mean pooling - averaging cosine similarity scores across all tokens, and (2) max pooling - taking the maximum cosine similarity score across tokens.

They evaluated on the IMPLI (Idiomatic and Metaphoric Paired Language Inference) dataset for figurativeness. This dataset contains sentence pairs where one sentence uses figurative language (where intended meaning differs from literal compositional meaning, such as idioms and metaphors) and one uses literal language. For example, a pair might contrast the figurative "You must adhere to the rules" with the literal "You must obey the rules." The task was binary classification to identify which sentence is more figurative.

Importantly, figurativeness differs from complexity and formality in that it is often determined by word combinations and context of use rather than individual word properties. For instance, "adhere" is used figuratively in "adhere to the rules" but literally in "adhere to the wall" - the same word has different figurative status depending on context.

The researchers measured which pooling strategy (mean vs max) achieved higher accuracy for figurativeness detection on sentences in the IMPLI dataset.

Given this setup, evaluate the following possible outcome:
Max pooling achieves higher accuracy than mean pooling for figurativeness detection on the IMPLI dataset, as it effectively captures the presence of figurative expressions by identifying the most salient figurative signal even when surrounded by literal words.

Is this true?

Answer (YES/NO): NO